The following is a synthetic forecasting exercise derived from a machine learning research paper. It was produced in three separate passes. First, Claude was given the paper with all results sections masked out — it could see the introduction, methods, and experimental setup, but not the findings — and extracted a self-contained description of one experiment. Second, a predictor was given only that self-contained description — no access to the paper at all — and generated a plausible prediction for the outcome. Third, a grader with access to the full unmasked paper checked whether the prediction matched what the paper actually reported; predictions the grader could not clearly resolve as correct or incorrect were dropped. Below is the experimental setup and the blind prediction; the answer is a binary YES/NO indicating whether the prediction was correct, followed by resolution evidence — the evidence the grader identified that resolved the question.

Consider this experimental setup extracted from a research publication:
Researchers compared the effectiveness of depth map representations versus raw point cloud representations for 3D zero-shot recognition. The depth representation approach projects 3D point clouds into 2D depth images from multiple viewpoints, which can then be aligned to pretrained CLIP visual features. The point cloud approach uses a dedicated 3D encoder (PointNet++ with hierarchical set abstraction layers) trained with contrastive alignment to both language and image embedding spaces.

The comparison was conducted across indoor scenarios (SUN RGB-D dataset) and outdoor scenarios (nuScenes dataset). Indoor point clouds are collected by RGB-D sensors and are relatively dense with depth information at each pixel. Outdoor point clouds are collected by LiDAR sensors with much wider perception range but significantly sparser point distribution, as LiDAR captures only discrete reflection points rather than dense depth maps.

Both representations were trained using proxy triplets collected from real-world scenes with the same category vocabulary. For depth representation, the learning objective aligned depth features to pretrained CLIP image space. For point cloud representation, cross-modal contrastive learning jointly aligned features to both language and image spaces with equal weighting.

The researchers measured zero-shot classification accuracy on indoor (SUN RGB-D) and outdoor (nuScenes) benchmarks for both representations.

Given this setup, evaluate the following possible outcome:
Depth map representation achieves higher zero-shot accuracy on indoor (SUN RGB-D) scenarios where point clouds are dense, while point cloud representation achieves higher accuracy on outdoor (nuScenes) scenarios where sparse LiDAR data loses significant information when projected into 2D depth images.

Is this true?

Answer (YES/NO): NO